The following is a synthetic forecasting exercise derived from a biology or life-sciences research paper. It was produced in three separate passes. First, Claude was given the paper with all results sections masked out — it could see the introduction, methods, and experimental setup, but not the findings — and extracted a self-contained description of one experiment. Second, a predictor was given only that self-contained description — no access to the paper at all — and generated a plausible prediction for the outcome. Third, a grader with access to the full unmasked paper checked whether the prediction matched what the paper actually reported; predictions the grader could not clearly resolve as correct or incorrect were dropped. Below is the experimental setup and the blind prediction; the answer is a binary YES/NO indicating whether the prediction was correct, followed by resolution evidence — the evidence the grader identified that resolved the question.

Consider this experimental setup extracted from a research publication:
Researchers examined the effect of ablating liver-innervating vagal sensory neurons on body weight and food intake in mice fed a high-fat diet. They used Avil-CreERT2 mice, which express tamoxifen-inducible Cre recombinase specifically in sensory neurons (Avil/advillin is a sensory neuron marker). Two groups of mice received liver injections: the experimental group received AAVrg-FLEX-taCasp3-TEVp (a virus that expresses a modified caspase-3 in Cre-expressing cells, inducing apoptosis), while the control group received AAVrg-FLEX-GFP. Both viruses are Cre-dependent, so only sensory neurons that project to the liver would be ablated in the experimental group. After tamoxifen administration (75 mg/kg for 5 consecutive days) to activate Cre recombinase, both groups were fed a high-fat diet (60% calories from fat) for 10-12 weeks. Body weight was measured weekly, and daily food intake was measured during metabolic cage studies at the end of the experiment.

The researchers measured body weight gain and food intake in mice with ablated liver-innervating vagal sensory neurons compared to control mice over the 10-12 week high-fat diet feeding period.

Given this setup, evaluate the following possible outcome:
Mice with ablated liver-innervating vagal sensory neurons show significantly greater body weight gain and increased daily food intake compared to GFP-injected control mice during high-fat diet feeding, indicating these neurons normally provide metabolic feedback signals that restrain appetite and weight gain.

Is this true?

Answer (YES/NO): NO